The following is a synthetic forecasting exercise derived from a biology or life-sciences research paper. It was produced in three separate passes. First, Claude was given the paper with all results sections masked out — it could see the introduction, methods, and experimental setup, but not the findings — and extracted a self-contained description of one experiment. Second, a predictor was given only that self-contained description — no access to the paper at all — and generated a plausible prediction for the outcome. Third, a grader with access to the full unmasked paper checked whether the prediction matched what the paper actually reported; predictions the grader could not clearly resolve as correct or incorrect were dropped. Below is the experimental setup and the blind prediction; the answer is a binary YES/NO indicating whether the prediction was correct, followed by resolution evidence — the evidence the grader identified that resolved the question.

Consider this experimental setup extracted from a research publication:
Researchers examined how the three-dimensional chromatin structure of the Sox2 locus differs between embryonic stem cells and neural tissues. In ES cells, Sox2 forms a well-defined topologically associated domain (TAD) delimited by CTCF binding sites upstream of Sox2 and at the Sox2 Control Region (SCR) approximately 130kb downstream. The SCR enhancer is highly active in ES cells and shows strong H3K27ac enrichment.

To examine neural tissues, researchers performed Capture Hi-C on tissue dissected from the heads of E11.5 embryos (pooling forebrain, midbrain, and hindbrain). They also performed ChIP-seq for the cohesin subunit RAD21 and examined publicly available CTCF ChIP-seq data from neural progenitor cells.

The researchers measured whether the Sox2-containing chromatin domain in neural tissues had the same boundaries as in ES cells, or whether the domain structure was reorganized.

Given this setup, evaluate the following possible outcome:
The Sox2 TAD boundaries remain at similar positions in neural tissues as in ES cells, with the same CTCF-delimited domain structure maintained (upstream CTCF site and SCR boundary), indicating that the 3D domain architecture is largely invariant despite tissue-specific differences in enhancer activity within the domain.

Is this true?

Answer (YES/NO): NO